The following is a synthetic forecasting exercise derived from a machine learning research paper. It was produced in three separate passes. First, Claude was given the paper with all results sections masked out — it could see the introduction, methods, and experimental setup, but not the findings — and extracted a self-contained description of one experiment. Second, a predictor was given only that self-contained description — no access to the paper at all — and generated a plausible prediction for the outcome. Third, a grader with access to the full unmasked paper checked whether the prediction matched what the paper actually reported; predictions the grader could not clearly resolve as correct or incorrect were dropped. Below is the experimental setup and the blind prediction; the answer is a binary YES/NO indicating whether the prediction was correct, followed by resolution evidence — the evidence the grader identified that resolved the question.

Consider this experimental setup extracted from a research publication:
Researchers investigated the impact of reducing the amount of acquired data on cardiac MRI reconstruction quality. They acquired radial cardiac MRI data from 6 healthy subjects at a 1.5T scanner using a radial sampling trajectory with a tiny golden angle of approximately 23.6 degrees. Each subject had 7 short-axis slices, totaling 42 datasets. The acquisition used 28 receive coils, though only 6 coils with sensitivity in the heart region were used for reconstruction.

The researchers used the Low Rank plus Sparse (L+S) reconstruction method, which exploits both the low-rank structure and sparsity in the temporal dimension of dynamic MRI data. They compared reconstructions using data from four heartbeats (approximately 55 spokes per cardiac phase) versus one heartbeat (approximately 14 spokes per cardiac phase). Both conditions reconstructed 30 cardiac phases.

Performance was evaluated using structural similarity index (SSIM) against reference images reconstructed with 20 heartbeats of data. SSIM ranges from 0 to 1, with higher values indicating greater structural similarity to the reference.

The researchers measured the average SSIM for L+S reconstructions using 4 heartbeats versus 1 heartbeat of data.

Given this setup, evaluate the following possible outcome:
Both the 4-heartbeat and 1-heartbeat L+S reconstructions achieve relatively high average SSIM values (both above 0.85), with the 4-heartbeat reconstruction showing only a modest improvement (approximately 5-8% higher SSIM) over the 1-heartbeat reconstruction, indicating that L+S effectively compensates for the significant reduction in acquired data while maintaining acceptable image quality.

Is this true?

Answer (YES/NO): NO